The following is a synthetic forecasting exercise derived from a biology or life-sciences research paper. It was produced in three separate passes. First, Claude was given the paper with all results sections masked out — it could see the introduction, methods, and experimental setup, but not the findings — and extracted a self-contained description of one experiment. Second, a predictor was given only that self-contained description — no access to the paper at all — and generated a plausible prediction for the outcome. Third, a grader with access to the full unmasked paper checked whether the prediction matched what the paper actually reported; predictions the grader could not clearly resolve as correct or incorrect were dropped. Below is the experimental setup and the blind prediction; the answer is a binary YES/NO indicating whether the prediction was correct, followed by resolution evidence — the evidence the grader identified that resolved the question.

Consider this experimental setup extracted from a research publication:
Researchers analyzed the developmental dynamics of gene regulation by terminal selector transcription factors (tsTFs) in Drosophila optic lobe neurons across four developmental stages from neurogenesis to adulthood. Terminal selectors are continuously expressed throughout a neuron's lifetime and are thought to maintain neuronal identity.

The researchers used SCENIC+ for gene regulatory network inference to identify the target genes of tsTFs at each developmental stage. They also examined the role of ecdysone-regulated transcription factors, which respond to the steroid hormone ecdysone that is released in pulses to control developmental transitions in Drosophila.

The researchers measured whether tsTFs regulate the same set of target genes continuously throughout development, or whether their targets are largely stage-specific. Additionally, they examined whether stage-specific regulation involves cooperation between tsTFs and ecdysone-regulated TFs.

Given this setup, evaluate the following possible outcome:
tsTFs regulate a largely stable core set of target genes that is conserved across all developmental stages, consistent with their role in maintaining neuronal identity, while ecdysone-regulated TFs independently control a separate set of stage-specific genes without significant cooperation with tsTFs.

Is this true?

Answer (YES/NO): NO